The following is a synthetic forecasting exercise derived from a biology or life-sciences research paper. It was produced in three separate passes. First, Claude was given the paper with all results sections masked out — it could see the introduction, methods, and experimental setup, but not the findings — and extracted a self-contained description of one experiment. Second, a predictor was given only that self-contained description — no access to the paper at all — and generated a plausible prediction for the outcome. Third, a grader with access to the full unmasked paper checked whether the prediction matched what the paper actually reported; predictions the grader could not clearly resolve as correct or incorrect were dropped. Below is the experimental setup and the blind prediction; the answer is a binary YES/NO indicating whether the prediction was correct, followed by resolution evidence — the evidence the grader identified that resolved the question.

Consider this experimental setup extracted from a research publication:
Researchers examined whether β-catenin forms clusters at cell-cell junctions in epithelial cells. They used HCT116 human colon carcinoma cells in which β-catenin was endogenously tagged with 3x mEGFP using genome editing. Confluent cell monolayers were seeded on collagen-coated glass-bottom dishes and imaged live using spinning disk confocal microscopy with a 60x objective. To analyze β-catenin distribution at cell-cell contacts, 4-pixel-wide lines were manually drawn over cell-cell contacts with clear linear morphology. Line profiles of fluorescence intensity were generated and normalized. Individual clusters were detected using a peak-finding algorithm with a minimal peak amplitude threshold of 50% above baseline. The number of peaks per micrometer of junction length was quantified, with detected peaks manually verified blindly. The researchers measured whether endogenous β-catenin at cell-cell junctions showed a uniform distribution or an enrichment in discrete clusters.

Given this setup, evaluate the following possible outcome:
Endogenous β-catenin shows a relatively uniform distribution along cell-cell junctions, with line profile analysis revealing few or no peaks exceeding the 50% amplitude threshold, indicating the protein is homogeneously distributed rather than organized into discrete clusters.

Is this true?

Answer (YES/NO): NO